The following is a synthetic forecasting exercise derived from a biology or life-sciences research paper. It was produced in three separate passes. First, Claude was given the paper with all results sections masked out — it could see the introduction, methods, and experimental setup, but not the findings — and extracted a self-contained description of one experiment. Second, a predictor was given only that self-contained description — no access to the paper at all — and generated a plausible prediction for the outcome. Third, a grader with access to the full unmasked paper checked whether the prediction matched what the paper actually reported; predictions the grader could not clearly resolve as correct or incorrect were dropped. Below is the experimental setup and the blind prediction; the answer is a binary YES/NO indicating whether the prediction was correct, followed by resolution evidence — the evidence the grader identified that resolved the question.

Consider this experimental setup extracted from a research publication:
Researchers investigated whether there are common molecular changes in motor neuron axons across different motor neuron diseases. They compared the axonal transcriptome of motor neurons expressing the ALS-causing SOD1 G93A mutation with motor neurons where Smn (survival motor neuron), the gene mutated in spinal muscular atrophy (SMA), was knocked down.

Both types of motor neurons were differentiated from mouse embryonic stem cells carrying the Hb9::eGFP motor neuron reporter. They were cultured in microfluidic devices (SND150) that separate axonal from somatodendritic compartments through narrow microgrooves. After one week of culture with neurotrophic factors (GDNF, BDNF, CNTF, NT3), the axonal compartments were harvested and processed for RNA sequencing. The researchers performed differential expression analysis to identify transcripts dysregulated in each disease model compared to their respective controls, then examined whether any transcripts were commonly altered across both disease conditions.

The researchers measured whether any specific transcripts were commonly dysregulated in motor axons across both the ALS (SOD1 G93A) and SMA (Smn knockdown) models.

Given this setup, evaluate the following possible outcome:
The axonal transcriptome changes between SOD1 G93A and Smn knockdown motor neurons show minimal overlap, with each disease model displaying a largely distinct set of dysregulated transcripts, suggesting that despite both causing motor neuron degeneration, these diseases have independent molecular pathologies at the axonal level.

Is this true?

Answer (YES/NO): YES